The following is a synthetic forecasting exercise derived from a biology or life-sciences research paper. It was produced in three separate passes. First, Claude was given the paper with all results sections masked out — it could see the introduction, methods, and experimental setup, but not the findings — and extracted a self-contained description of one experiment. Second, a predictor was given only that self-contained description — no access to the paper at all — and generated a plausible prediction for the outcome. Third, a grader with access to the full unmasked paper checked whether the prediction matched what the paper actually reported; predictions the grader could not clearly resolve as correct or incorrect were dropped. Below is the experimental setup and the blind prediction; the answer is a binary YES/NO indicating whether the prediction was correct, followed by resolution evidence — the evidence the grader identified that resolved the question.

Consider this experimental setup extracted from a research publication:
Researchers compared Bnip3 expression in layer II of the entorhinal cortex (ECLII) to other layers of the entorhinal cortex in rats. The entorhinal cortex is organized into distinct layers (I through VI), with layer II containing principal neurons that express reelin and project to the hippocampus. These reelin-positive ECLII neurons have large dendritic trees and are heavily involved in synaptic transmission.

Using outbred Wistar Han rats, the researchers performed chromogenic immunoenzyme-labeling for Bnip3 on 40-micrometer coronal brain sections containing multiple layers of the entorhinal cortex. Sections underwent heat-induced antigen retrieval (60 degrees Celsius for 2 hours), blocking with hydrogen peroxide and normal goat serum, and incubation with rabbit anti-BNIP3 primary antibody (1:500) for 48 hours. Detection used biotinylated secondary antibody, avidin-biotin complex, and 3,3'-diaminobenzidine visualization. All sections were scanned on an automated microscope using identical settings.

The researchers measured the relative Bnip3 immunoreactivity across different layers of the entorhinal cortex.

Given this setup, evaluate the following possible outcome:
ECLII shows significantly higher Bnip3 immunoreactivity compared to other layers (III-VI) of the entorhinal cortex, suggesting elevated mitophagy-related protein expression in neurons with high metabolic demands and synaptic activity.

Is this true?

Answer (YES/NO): YES